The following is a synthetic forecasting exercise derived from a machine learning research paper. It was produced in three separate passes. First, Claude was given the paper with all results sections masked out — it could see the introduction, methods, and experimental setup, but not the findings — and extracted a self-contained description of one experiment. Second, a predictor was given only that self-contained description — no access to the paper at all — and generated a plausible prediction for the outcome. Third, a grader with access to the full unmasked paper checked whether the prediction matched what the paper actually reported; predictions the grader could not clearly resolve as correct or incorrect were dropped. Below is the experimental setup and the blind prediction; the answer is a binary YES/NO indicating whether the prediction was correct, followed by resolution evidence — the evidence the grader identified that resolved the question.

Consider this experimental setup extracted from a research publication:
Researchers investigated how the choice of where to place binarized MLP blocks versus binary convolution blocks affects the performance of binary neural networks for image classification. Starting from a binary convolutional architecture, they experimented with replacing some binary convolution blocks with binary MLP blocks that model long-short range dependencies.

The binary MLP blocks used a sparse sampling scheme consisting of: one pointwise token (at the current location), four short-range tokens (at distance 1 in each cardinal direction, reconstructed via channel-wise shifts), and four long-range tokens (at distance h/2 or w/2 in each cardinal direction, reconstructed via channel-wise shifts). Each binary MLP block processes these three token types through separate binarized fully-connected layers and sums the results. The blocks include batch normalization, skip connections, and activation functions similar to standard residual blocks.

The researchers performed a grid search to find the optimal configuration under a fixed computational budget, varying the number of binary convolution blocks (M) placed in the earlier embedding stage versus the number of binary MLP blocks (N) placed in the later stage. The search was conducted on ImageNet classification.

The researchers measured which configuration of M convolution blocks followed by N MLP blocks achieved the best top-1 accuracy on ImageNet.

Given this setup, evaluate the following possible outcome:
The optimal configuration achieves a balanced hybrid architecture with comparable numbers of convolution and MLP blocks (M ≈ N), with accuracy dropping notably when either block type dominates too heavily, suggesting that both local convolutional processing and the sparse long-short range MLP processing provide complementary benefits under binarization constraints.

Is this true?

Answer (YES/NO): YES